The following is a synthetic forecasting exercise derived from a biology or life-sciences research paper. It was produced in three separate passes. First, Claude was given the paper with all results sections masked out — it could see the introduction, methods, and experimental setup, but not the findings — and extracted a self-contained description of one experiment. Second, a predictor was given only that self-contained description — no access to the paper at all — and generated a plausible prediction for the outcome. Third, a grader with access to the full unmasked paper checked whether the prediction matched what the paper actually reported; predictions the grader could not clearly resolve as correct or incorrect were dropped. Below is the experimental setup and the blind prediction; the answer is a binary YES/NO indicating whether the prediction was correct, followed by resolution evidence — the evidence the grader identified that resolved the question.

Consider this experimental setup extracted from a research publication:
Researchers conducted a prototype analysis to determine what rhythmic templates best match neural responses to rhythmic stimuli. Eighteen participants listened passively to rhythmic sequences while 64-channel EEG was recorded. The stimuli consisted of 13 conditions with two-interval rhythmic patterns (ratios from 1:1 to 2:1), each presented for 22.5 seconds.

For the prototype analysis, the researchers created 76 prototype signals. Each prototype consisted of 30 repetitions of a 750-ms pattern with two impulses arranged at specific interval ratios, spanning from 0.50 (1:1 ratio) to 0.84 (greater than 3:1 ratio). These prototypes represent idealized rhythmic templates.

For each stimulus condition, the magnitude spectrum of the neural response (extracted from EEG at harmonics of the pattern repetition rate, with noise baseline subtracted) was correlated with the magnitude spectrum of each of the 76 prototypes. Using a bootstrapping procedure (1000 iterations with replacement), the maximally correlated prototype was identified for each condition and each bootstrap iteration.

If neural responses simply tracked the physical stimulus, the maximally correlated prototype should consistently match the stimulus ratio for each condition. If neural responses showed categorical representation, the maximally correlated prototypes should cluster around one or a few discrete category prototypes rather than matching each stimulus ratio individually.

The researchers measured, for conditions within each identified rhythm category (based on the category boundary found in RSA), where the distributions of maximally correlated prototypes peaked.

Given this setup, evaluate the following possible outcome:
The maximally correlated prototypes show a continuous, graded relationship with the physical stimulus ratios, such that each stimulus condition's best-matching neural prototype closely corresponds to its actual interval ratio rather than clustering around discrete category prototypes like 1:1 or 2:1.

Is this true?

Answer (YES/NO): NO